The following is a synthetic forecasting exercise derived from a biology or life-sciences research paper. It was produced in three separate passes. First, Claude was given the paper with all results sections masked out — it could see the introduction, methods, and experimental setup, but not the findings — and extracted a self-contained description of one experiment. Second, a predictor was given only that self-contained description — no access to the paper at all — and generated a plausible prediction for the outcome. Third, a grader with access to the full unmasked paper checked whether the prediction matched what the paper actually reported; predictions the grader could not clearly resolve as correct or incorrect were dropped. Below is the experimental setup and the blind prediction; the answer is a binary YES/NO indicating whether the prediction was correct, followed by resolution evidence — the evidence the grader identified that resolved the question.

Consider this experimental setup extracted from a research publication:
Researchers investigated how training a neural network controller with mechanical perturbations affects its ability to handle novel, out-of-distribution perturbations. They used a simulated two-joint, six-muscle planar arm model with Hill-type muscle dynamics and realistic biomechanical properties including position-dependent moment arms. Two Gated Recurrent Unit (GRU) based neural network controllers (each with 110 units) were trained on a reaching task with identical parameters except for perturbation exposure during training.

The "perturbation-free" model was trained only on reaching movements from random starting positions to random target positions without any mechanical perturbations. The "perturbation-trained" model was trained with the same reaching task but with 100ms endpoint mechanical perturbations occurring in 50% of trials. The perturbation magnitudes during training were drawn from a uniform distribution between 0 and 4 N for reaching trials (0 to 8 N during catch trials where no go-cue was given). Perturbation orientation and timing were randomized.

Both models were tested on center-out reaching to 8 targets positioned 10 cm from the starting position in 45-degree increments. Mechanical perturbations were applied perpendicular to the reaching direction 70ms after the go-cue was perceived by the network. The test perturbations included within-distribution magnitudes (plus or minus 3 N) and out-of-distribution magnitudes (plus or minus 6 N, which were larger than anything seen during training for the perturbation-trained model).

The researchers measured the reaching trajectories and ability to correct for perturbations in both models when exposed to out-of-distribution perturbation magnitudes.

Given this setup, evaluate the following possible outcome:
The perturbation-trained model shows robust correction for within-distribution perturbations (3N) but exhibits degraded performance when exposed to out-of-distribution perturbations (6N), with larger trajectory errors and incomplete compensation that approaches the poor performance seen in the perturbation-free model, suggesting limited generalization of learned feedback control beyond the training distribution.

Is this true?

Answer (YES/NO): NO